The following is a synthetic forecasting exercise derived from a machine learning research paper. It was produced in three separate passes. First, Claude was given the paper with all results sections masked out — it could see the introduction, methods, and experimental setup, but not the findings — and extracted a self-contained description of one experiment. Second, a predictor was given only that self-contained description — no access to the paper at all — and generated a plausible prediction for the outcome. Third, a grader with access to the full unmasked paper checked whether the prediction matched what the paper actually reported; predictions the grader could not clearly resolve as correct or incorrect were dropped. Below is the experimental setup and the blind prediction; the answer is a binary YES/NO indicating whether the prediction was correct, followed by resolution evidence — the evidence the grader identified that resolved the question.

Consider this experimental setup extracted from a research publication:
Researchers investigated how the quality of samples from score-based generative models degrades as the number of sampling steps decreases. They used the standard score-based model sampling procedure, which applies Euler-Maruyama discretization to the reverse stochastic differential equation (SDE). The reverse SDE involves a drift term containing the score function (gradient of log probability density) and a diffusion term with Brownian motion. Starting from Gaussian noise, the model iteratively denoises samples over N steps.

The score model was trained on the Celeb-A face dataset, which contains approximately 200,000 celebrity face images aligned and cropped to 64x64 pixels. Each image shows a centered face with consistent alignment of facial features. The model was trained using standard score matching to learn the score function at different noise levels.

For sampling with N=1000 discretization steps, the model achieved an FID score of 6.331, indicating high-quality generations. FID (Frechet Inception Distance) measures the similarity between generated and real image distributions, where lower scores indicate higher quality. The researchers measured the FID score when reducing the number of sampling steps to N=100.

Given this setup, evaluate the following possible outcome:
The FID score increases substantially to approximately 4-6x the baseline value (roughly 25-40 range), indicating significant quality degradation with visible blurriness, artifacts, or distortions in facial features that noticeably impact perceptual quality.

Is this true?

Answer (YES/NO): YES